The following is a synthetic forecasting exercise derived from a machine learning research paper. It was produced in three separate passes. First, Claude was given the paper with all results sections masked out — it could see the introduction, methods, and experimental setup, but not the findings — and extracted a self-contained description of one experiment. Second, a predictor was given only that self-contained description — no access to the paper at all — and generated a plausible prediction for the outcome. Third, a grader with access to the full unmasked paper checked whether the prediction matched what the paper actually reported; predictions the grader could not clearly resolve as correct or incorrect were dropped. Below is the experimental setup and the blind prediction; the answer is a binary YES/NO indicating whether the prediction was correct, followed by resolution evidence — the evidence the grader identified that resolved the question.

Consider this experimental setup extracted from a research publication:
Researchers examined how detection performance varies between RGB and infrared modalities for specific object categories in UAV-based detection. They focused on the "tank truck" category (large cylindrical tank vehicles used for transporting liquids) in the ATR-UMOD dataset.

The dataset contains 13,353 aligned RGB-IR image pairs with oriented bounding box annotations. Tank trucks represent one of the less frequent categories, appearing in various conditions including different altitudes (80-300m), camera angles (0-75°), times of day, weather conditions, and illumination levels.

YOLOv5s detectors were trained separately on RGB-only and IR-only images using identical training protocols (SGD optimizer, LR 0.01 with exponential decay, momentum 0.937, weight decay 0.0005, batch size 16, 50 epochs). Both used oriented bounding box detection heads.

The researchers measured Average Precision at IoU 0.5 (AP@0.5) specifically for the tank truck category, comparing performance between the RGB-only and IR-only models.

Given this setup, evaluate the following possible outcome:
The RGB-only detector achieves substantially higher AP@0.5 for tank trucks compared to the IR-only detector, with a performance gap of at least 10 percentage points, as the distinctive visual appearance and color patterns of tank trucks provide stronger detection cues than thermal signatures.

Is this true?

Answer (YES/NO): NO